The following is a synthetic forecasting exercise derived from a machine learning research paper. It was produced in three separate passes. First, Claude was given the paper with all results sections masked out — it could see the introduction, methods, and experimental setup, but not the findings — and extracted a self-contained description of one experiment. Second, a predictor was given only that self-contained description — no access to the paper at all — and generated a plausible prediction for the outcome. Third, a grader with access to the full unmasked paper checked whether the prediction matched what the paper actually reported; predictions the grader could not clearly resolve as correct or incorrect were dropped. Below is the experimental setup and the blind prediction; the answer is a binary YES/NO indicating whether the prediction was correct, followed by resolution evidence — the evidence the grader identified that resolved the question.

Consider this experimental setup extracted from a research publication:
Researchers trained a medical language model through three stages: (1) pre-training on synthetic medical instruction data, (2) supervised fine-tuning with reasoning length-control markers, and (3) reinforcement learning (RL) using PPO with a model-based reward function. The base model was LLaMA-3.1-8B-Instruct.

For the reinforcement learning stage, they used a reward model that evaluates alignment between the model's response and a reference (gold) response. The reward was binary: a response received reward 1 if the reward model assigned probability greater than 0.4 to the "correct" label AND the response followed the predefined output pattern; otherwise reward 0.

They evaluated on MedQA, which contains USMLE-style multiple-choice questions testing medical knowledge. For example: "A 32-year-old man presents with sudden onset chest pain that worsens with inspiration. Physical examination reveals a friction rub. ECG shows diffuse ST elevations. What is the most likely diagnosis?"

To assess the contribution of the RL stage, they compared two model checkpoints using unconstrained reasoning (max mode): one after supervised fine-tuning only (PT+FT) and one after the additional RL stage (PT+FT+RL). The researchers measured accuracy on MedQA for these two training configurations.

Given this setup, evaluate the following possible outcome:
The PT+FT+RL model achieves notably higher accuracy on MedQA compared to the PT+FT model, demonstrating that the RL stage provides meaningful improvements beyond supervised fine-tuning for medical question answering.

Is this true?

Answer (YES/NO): YES